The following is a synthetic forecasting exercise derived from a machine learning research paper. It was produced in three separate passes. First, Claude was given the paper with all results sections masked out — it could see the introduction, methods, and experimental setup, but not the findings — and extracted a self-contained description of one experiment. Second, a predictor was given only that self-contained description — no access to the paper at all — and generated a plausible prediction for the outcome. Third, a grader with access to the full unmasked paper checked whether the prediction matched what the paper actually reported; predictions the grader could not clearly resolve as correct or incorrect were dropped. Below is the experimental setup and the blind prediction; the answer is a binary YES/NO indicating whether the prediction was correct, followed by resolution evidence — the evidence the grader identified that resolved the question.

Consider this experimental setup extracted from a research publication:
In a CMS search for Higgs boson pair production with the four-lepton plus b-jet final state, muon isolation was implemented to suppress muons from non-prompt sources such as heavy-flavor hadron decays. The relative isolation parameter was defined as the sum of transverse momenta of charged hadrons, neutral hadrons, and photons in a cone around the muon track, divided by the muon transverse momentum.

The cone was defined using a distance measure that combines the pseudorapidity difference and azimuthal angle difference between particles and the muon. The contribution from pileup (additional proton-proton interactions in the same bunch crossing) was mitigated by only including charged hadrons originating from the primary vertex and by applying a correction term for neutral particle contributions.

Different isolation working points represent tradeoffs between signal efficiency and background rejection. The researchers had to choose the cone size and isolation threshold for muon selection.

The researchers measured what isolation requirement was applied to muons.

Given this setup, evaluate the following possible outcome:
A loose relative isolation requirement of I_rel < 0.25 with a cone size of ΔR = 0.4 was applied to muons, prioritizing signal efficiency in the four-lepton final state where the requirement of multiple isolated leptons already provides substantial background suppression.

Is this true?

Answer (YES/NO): NO